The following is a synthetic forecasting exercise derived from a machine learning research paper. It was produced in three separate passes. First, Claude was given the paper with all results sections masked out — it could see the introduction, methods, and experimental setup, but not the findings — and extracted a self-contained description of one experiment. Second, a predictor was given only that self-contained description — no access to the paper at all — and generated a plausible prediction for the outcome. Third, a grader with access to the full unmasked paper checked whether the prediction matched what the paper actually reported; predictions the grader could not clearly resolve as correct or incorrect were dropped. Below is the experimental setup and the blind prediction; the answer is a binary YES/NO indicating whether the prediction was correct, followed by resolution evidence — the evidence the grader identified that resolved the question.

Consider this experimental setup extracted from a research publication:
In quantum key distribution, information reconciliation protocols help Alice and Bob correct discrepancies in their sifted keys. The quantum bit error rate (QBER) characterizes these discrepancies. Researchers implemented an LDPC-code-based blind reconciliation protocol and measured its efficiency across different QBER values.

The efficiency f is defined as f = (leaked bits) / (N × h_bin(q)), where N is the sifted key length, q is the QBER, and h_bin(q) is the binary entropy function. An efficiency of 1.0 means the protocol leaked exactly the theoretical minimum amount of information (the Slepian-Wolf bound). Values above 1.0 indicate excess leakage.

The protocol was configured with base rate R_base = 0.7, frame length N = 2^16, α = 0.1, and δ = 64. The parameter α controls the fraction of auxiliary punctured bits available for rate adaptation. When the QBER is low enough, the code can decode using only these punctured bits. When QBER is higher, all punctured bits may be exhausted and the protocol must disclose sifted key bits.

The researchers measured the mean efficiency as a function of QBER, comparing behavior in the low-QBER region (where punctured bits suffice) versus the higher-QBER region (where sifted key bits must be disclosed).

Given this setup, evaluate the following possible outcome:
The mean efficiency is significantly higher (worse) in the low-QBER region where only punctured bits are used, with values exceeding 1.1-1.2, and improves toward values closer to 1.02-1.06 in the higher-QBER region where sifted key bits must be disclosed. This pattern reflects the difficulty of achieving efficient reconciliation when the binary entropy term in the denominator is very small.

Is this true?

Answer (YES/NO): NO